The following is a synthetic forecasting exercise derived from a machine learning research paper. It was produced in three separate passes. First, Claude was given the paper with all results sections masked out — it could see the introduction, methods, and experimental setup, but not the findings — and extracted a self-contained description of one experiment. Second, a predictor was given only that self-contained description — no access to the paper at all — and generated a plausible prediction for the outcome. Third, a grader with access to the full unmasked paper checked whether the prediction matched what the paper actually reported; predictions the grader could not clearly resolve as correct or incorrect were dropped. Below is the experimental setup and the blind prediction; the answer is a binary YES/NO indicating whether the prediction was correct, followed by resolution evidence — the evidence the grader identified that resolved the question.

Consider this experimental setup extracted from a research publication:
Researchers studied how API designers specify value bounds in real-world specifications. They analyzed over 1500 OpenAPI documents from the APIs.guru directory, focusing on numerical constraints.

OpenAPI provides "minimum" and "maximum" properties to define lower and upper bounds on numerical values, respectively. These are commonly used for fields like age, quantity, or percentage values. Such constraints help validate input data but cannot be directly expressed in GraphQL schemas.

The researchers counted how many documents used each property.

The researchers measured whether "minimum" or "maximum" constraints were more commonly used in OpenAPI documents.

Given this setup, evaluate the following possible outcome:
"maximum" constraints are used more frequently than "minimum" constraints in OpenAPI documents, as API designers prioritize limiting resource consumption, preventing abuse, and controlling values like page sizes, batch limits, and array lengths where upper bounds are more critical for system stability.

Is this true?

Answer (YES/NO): NO